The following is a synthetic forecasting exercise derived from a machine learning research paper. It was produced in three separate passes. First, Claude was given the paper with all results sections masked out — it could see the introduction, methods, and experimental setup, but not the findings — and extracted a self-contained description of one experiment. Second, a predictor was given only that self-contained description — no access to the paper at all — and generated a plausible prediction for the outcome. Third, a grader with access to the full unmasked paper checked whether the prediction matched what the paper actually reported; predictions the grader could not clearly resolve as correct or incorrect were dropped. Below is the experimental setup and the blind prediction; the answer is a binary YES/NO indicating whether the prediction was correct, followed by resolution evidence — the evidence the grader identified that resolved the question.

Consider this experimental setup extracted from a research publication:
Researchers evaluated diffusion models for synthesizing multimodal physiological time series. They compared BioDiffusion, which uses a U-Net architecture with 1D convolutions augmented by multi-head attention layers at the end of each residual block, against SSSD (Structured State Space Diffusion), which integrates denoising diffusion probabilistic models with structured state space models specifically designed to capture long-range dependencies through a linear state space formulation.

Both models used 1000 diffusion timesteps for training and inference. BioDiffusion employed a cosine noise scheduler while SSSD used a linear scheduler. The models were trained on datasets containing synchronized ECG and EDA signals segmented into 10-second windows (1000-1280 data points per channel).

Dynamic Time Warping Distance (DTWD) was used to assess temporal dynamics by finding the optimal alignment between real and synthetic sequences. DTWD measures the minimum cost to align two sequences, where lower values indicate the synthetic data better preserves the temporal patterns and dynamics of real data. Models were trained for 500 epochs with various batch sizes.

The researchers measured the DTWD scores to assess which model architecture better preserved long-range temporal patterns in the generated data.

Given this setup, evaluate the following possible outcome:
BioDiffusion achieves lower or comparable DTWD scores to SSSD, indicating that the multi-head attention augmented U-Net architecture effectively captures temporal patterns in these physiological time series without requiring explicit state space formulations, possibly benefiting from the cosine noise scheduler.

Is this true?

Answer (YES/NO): YES